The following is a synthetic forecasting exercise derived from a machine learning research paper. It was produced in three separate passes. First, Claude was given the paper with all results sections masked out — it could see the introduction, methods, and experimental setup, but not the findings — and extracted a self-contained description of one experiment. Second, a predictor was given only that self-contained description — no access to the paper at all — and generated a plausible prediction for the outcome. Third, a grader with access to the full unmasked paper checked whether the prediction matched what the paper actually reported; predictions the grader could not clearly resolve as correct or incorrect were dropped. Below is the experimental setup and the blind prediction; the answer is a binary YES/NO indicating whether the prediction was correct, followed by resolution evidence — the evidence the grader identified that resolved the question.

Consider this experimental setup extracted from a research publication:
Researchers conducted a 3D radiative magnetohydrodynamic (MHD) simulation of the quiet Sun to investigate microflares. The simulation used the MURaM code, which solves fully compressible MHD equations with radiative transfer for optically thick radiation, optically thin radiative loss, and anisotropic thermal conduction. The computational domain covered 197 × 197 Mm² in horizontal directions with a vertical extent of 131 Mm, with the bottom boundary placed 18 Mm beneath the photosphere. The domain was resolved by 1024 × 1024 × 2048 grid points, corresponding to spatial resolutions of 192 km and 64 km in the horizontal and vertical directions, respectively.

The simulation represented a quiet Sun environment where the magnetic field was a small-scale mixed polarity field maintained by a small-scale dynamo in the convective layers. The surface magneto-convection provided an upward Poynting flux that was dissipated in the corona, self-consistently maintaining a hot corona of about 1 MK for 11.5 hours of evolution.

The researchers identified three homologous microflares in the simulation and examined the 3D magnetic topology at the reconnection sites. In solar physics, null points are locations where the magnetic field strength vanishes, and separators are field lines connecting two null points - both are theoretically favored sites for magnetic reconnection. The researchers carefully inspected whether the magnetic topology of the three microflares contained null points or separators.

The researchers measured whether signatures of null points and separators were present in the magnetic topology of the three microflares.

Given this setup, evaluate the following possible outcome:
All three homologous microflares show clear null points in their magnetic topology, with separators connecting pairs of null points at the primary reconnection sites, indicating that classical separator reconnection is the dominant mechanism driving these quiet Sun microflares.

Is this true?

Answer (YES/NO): NO